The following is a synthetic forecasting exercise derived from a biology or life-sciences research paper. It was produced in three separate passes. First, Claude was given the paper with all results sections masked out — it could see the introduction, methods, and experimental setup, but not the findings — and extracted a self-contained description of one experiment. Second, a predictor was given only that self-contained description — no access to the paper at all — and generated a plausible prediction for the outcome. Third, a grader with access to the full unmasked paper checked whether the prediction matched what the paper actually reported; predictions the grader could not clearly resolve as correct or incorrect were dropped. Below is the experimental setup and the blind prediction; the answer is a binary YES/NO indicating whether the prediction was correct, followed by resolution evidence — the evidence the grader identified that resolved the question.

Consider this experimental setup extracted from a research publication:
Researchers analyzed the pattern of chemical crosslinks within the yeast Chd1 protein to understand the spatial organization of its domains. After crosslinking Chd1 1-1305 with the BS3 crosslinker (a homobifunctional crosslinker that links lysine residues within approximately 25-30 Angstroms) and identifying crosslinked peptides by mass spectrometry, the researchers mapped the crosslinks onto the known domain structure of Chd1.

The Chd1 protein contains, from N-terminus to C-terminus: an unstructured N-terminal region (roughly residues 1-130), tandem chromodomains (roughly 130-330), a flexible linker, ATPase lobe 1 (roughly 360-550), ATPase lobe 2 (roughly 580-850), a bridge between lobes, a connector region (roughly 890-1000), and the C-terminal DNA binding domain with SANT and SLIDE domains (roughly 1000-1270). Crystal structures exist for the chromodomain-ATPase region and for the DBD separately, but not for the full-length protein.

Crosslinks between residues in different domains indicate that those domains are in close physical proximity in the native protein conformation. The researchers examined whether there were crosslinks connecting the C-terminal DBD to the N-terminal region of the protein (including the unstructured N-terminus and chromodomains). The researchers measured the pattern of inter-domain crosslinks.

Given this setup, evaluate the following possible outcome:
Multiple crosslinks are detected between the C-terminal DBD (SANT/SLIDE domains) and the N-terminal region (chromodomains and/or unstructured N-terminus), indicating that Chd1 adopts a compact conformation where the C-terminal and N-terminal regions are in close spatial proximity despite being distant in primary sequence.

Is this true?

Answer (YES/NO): YES